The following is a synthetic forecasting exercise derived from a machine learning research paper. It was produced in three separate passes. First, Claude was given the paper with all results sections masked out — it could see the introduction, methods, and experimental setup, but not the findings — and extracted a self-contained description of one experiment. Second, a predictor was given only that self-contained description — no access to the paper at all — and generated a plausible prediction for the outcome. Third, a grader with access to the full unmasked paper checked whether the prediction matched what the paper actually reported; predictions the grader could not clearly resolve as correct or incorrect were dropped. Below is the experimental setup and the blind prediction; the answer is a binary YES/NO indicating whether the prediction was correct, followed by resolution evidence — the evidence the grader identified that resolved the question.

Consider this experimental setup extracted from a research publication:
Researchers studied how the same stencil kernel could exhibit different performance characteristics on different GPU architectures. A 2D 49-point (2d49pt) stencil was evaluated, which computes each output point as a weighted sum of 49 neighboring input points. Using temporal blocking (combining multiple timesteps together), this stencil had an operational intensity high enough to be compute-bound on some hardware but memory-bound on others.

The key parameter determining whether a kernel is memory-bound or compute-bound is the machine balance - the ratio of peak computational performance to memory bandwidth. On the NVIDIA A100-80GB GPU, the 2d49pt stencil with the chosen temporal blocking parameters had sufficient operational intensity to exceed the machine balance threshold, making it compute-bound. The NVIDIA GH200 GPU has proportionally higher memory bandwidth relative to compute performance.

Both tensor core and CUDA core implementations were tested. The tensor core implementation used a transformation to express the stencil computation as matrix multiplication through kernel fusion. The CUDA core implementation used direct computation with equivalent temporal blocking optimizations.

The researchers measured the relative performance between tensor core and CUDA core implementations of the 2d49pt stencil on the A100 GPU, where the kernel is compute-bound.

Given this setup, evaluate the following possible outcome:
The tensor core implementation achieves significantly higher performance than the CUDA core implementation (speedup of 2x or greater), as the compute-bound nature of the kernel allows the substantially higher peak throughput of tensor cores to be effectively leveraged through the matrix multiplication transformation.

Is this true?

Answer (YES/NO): NO